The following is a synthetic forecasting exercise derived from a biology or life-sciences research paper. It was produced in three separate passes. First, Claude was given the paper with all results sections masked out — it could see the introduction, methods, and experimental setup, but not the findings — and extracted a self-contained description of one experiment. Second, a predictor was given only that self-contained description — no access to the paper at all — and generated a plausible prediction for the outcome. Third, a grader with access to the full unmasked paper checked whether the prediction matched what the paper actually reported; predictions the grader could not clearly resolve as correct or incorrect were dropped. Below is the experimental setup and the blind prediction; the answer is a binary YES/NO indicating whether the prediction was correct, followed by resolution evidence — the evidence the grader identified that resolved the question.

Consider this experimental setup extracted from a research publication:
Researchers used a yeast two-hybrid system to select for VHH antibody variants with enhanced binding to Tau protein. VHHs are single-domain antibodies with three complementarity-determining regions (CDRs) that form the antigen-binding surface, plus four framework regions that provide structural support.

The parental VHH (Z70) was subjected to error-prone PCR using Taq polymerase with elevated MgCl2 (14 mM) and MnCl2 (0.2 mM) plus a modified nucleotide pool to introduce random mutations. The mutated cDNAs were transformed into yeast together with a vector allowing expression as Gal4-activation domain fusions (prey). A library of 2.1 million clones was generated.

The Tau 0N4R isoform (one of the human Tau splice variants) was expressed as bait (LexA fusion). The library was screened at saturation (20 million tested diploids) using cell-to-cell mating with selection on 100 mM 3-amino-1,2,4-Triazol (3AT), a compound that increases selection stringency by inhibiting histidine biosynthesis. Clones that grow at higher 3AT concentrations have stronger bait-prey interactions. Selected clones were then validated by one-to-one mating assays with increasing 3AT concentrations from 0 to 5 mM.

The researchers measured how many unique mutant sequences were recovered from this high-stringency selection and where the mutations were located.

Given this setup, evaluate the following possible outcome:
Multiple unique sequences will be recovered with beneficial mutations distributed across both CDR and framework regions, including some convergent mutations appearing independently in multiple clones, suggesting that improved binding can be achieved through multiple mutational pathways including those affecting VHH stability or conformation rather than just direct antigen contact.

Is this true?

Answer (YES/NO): YES